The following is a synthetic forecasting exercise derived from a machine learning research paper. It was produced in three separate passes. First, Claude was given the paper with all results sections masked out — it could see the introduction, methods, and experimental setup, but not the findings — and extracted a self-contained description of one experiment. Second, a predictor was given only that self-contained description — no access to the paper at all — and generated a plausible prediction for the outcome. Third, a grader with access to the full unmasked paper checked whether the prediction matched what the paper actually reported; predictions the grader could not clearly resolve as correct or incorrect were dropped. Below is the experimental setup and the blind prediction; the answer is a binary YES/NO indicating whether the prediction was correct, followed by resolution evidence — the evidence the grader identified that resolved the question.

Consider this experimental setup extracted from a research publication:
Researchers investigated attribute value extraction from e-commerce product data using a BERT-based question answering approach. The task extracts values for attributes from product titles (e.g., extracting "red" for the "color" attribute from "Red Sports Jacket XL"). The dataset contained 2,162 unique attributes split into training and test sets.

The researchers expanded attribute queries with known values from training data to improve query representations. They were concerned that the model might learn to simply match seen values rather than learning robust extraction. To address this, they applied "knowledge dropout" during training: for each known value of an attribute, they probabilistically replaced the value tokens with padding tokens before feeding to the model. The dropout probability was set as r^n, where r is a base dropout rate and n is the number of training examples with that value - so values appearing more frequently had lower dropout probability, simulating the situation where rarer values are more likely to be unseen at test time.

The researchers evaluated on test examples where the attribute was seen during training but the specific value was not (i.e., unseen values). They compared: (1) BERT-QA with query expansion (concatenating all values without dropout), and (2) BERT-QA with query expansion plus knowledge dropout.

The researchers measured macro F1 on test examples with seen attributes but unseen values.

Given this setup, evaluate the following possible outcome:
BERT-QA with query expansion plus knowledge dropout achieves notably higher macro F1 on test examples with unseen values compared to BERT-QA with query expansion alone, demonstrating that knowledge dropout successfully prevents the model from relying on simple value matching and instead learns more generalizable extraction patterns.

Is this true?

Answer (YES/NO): YES